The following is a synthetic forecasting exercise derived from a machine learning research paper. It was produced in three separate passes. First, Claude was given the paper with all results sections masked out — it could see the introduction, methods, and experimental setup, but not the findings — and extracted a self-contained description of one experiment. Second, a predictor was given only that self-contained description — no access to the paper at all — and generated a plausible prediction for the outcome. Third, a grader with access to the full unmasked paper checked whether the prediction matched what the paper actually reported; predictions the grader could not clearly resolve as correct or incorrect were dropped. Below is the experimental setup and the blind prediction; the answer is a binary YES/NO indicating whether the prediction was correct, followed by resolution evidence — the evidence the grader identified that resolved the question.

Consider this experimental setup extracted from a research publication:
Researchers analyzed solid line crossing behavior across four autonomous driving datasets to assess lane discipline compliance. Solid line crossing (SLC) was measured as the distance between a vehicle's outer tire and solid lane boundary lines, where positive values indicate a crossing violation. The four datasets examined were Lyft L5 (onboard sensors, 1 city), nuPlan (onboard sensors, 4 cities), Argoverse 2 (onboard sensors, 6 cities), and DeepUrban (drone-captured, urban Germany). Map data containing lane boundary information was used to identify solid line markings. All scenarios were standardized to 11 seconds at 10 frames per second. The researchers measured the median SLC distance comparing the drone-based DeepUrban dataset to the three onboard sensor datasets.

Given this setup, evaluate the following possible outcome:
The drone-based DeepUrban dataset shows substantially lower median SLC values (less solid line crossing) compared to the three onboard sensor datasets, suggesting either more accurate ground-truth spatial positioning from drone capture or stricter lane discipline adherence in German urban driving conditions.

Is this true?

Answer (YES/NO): YES